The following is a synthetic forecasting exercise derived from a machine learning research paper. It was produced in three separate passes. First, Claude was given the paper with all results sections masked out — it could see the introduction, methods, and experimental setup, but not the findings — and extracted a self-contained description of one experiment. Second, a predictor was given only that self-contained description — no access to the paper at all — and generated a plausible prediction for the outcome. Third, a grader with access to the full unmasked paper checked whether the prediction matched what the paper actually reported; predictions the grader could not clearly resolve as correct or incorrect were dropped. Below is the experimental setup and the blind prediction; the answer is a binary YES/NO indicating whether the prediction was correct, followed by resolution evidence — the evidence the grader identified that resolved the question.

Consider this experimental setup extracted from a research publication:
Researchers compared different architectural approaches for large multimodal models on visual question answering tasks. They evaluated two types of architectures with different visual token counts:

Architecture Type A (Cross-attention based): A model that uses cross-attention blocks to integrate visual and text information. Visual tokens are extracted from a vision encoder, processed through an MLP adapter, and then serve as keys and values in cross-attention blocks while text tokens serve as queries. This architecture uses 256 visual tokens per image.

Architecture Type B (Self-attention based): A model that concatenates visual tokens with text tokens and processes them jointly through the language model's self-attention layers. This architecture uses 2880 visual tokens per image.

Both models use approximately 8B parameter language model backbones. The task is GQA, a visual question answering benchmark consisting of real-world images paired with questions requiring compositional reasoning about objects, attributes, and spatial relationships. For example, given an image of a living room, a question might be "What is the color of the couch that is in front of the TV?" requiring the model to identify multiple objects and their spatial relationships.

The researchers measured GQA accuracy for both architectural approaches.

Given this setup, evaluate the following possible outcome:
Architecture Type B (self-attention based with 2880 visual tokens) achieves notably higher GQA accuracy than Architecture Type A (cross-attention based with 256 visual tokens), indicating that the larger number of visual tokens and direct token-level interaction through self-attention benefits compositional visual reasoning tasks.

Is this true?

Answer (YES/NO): YES